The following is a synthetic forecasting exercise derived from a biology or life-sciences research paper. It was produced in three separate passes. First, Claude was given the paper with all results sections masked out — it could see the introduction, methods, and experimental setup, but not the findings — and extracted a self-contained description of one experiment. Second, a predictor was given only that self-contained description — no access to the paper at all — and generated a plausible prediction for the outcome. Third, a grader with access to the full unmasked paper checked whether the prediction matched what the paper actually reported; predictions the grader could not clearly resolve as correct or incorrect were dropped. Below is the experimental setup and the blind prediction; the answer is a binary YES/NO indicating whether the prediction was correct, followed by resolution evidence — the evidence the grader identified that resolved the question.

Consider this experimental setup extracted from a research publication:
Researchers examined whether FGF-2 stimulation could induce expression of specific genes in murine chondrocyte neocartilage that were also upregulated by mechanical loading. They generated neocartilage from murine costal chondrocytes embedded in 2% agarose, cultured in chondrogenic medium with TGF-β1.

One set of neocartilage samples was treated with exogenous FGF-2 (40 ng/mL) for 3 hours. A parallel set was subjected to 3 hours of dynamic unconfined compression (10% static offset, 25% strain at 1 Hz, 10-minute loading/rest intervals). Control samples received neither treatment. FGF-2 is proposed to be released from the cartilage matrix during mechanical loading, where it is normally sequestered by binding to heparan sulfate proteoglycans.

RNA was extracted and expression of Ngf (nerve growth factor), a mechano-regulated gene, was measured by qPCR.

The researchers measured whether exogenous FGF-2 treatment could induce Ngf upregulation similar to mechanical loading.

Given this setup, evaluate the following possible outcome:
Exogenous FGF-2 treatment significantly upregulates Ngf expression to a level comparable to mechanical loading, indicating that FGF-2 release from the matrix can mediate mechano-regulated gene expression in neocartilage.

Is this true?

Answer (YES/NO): YES